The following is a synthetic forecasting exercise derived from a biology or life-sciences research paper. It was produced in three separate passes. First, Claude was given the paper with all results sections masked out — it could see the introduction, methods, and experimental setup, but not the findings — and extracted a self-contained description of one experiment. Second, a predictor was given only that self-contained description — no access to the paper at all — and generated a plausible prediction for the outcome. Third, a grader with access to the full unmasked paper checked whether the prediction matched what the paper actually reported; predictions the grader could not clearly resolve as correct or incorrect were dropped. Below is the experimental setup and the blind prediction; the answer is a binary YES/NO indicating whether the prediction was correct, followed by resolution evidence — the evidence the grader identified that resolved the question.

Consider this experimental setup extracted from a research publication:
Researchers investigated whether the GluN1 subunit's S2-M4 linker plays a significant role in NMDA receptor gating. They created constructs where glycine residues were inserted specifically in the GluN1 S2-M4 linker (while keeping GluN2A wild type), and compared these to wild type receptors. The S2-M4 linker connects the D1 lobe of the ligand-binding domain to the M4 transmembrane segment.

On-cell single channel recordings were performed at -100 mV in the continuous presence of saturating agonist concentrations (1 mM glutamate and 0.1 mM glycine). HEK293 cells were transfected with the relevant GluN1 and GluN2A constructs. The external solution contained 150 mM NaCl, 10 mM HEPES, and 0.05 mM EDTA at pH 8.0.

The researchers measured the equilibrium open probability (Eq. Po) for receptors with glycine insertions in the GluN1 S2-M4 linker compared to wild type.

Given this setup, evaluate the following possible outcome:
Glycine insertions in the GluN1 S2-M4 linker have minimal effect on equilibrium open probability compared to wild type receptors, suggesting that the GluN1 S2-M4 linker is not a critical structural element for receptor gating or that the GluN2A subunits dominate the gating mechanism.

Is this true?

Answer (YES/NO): NO